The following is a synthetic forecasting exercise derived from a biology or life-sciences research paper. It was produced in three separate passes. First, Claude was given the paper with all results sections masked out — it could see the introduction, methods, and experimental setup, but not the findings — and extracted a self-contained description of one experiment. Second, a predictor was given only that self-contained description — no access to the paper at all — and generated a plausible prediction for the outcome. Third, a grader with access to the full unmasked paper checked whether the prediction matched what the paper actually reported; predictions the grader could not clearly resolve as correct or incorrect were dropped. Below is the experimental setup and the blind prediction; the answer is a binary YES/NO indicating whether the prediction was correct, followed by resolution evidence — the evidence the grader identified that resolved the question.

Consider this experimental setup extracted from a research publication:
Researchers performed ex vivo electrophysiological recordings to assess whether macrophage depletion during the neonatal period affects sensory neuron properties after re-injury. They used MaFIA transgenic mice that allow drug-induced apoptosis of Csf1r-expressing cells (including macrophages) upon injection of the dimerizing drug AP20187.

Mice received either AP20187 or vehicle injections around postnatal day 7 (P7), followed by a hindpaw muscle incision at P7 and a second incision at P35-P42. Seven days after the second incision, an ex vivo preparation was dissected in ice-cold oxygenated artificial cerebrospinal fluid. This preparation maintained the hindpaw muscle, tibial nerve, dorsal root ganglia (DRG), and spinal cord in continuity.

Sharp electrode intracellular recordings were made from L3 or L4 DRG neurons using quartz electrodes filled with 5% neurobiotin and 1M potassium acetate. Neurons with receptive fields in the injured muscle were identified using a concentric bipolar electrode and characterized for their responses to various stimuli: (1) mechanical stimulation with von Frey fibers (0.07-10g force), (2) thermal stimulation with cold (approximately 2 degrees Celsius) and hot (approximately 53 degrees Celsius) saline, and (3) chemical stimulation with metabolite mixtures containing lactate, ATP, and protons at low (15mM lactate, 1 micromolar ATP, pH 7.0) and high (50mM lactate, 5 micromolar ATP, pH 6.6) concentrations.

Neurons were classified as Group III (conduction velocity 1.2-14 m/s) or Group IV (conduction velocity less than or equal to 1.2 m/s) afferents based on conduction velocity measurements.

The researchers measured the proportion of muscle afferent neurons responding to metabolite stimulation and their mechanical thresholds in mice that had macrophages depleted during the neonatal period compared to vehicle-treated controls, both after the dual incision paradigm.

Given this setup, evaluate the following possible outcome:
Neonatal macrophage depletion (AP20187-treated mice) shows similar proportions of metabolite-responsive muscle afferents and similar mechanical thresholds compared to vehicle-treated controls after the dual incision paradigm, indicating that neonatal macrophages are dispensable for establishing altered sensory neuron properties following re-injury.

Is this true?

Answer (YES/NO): NO